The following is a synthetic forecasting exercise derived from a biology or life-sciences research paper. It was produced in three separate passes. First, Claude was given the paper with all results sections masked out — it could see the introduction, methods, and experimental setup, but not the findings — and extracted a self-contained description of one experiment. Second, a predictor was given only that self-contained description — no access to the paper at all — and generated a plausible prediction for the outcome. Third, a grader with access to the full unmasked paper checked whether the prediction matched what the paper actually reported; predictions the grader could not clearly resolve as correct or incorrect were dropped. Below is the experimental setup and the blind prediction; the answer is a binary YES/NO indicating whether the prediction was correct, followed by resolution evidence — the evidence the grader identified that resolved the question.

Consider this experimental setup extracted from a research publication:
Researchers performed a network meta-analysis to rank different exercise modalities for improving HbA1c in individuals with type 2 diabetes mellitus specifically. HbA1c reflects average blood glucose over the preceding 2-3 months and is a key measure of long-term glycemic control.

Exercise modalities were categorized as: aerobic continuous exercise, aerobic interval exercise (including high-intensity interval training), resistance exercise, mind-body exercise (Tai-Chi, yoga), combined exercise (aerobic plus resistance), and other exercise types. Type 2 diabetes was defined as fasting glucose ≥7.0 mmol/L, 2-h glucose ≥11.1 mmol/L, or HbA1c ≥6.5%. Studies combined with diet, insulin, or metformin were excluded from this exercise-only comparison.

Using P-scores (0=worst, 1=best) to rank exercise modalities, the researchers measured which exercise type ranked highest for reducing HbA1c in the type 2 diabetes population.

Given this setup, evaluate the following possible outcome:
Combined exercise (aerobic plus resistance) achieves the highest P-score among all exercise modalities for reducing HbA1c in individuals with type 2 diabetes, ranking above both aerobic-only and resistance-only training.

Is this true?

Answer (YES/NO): NO